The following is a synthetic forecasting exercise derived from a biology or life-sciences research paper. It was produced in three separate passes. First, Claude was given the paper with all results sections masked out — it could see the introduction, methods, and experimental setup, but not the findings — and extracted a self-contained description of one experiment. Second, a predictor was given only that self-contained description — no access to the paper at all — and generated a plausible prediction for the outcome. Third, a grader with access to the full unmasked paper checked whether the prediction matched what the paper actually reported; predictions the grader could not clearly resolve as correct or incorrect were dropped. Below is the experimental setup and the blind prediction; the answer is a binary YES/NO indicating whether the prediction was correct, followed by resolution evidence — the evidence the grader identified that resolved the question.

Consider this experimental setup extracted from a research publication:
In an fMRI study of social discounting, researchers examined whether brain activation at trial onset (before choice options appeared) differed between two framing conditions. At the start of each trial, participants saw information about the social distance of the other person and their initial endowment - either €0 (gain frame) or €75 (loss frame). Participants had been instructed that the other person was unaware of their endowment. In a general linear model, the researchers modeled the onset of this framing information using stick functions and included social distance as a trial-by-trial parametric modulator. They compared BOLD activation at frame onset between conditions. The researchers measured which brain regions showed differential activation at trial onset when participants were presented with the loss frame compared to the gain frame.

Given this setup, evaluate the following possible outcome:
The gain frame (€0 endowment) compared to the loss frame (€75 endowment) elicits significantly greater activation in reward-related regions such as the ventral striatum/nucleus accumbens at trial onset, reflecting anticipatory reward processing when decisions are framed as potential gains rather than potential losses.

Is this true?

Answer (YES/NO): NO